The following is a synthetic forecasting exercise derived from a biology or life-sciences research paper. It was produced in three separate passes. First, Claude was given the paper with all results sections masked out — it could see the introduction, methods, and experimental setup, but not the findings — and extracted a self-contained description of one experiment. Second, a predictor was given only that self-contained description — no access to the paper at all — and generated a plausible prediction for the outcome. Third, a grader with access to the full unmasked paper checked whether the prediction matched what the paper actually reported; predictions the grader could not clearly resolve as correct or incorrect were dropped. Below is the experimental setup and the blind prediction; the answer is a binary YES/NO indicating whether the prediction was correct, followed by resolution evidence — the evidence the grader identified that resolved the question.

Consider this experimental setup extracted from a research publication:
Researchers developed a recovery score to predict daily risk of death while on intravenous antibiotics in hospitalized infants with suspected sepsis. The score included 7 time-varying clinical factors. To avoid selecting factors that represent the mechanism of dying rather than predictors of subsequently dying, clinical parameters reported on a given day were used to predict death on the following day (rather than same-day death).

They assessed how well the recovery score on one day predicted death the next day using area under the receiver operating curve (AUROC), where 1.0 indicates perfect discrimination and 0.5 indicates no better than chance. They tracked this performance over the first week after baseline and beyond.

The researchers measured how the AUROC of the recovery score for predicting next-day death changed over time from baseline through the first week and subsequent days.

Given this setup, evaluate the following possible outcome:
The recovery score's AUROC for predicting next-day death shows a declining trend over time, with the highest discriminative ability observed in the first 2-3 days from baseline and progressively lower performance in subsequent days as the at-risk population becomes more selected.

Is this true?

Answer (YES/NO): NO